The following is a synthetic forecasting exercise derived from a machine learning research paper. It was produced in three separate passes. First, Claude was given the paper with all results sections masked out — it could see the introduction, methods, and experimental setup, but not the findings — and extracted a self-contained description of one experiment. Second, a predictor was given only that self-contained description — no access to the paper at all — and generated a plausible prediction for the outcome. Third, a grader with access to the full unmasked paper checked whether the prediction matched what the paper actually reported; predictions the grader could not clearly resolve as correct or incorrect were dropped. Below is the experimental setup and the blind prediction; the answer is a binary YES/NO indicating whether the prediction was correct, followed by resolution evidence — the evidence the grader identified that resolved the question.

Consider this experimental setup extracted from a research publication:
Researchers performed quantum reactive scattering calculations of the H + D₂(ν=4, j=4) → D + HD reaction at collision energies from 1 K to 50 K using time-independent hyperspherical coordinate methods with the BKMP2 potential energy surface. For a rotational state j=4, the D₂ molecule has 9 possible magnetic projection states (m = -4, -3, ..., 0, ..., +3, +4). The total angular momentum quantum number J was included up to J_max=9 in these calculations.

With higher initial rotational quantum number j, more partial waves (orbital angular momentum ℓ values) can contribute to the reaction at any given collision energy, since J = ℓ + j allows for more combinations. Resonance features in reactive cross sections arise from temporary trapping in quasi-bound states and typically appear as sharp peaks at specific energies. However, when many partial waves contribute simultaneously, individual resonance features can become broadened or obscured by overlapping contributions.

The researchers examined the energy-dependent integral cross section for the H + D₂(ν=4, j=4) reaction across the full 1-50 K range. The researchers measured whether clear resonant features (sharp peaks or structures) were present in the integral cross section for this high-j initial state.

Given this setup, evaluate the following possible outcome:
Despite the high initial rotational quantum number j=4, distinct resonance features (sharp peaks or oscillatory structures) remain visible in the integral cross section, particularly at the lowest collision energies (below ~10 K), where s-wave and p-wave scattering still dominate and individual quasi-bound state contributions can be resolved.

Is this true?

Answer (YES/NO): NO